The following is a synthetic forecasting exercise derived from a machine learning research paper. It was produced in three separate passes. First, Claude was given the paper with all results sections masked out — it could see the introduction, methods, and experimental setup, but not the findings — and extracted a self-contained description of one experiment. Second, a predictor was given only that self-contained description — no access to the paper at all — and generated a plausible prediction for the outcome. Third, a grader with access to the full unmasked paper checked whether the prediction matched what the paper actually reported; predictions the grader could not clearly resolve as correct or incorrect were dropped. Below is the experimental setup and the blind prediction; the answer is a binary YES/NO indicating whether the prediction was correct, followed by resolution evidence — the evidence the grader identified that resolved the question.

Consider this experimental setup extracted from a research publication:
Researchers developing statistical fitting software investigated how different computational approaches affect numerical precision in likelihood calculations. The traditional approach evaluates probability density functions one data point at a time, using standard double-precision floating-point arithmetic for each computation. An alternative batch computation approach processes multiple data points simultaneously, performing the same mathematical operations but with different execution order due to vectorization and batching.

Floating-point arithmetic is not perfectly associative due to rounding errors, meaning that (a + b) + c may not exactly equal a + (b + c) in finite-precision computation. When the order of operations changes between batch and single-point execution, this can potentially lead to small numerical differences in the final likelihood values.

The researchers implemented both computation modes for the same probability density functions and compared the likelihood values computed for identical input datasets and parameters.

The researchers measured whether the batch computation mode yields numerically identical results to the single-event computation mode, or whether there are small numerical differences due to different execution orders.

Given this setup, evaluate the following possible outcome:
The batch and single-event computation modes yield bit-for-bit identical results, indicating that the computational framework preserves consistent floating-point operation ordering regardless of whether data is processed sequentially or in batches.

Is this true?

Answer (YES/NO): NO